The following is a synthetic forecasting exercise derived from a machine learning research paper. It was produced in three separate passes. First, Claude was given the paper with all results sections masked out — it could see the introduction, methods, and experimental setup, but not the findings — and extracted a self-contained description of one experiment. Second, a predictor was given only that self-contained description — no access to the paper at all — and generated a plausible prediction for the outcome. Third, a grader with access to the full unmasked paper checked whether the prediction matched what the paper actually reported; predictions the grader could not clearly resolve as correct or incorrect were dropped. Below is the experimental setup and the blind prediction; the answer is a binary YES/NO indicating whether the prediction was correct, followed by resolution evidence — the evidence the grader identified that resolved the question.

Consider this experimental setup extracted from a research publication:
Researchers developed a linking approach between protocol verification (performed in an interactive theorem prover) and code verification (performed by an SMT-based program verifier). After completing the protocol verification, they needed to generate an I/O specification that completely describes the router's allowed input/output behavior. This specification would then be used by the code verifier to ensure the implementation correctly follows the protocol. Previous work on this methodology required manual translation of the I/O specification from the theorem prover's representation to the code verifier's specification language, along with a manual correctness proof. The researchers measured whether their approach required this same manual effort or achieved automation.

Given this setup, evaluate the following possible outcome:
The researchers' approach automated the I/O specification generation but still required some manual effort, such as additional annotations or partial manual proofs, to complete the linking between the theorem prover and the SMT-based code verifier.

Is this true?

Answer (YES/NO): YES